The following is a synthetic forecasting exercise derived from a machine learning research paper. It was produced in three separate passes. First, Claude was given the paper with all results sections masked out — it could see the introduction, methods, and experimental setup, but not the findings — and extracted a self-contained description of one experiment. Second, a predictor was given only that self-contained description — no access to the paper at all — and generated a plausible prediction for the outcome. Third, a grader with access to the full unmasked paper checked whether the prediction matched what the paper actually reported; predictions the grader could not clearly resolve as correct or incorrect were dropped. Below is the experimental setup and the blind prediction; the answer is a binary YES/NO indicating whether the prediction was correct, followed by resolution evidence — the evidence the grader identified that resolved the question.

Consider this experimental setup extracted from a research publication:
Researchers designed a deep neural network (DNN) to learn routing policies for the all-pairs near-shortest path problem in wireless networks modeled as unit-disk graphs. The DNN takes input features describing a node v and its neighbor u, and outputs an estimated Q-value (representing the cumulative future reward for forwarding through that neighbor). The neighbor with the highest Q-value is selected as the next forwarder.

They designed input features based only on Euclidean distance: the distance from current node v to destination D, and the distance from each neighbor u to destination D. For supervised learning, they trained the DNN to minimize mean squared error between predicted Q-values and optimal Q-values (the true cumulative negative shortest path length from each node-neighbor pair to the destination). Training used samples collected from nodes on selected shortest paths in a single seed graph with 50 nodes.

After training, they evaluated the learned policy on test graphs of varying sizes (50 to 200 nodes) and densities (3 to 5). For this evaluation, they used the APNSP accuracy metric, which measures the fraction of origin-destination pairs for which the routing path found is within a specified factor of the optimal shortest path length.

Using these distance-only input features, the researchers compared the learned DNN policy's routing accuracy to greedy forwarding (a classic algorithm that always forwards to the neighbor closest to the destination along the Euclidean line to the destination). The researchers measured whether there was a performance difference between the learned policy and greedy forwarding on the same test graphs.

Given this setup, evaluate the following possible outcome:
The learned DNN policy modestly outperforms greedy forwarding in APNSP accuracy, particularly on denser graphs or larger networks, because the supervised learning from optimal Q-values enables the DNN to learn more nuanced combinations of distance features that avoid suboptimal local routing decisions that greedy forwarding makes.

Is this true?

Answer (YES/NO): NO